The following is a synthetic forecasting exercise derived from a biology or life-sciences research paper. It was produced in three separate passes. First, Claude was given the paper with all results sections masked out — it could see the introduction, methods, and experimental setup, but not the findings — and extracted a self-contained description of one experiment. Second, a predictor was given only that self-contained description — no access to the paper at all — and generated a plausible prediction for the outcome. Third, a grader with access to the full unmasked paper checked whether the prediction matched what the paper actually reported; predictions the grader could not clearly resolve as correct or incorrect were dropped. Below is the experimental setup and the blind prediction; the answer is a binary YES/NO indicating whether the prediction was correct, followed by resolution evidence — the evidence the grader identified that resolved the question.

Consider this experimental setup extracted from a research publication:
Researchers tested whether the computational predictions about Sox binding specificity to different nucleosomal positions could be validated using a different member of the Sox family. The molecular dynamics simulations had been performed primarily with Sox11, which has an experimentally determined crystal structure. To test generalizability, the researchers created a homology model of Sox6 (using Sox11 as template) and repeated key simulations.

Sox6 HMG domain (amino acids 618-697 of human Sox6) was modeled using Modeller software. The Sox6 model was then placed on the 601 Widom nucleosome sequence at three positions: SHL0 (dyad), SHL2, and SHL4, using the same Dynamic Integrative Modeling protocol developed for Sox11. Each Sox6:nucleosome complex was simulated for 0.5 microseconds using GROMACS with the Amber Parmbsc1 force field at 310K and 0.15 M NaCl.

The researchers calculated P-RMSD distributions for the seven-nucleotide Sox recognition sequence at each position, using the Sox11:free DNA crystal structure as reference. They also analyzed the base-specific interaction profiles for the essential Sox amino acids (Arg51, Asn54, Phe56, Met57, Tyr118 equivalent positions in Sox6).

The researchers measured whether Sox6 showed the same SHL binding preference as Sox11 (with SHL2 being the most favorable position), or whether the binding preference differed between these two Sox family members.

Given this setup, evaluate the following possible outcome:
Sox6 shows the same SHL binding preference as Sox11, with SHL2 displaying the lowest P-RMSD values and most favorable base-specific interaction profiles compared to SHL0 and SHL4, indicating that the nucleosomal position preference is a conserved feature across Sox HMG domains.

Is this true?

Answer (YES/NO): YES